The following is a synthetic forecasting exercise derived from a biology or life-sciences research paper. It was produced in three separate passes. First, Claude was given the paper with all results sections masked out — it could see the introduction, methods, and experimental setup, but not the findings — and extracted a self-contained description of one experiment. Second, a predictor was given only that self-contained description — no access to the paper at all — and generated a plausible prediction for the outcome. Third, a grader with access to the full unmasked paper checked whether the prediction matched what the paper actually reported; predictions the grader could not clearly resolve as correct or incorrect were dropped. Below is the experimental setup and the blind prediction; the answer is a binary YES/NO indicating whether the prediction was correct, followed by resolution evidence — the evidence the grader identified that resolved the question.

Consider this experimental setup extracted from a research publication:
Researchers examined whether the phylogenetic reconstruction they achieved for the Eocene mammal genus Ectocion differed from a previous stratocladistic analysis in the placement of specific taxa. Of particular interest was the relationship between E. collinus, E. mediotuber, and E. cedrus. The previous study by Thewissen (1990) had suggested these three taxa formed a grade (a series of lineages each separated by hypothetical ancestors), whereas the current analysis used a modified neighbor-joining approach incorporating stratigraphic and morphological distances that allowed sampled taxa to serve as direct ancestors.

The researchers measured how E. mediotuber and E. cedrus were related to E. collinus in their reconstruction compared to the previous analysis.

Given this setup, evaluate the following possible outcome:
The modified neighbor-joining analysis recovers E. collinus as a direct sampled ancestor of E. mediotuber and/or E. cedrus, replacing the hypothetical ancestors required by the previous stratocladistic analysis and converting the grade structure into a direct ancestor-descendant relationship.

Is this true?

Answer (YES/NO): YES